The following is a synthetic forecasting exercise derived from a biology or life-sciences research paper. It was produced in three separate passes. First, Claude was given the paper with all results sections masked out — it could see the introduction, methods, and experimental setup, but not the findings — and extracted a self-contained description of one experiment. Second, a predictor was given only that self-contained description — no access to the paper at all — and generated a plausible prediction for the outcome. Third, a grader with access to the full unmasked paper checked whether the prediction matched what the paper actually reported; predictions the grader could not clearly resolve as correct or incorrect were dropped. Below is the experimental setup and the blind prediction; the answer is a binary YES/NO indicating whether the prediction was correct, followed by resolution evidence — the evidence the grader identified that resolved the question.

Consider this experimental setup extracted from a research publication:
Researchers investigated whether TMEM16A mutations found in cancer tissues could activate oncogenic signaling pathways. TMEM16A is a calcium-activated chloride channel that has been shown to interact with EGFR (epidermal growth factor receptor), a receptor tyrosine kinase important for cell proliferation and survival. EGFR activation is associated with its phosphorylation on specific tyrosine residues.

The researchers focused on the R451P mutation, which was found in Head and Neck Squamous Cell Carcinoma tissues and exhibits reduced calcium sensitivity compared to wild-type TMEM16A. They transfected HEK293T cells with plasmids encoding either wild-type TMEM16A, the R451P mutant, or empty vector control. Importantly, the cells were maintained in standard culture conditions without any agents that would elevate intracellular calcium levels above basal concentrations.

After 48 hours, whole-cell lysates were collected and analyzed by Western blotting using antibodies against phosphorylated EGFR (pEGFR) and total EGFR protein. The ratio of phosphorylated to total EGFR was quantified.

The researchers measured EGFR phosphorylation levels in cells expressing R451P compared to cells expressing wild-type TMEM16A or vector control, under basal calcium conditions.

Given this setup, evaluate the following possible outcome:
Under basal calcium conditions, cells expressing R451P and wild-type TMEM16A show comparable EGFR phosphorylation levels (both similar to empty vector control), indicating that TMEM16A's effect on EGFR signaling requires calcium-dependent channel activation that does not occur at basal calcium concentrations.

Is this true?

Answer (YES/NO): NO